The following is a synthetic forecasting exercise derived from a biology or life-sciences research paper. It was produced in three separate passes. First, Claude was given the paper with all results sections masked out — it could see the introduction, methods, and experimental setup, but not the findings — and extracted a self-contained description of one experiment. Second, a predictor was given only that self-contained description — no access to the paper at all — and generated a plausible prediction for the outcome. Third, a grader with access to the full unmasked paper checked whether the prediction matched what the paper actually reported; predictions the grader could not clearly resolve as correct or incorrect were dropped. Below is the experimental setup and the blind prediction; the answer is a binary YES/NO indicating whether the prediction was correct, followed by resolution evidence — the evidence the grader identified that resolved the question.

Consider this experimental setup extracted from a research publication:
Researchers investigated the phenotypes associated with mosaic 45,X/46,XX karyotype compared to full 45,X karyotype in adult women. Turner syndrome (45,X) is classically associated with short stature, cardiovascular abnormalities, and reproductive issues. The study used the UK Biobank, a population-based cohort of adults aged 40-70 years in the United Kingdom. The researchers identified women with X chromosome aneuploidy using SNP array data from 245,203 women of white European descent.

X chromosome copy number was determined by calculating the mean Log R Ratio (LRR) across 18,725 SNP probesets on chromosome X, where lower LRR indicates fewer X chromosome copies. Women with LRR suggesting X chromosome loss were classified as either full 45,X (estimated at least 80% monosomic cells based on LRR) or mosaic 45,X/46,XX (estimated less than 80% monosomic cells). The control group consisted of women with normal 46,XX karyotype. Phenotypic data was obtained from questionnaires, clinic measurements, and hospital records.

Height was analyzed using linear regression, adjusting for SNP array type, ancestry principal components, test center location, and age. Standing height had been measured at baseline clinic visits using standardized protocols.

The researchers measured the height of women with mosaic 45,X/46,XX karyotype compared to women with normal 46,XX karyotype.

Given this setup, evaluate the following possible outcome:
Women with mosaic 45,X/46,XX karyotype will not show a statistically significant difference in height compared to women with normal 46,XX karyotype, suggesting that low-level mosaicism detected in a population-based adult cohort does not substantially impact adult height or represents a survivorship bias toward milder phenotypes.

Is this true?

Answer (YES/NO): NO